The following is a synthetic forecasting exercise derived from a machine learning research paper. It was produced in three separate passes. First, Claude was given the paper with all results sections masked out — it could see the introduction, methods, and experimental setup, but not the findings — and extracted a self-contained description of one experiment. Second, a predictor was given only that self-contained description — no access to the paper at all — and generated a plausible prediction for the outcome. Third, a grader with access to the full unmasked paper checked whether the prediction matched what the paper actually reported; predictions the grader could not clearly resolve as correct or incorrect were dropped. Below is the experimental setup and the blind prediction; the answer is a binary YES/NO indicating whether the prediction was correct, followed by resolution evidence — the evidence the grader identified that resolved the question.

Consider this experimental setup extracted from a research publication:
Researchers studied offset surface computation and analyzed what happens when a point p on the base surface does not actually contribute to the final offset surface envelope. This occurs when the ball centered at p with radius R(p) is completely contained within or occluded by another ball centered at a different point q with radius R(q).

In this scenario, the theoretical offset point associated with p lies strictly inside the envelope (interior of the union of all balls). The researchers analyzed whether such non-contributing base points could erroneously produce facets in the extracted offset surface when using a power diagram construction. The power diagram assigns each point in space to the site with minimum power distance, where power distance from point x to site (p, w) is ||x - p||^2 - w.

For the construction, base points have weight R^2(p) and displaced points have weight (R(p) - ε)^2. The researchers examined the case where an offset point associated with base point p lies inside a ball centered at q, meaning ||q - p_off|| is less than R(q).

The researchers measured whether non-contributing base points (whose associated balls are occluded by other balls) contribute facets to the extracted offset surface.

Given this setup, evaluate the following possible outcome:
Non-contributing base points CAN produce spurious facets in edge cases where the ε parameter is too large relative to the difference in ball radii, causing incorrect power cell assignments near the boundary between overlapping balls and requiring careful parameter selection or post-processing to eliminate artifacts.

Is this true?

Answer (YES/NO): NO